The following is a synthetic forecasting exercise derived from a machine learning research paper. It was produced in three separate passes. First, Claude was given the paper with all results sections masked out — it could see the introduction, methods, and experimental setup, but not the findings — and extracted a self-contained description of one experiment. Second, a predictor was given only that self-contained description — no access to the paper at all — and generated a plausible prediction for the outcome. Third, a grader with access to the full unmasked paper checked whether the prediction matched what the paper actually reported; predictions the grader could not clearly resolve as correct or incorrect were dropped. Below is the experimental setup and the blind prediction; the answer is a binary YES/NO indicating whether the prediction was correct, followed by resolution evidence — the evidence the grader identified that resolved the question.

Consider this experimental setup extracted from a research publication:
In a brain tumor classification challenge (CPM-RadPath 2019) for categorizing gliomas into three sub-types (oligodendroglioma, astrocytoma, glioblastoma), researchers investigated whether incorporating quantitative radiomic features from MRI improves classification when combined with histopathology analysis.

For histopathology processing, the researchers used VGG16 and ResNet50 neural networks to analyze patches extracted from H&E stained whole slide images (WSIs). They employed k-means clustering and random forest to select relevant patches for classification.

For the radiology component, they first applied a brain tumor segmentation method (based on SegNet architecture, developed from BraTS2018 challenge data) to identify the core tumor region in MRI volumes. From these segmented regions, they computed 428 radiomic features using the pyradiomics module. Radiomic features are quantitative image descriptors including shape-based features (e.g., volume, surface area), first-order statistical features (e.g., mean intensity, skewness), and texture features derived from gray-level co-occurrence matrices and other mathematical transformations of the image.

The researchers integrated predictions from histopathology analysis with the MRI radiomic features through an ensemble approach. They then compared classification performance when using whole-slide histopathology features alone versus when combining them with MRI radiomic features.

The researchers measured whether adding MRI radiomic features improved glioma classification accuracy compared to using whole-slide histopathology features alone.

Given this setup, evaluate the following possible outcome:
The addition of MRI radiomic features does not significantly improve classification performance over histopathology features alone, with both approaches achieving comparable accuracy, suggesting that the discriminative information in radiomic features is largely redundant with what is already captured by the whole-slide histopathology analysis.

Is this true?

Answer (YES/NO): NO